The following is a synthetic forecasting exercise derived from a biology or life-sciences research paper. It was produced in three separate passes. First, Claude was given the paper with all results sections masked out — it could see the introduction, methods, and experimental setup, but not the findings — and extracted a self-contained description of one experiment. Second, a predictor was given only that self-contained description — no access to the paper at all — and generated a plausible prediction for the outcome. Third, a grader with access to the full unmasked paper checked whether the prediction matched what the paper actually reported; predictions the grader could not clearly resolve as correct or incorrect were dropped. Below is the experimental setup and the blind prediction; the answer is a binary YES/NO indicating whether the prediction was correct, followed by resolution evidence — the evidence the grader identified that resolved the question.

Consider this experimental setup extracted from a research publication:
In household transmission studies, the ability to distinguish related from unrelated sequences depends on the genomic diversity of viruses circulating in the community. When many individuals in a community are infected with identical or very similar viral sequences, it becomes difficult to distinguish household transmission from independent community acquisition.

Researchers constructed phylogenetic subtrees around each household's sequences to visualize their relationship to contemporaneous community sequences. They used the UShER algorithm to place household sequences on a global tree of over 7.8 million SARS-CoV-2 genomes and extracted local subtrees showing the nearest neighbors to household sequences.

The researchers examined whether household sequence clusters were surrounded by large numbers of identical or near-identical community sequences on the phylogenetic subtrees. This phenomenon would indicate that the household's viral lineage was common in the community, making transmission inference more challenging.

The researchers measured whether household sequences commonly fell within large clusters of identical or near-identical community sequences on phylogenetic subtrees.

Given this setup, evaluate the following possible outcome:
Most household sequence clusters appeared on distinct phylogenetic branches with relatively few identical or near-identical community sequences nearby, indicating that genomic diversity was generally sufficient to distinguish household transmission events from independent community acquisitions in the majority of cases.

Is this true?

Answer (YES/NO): NO